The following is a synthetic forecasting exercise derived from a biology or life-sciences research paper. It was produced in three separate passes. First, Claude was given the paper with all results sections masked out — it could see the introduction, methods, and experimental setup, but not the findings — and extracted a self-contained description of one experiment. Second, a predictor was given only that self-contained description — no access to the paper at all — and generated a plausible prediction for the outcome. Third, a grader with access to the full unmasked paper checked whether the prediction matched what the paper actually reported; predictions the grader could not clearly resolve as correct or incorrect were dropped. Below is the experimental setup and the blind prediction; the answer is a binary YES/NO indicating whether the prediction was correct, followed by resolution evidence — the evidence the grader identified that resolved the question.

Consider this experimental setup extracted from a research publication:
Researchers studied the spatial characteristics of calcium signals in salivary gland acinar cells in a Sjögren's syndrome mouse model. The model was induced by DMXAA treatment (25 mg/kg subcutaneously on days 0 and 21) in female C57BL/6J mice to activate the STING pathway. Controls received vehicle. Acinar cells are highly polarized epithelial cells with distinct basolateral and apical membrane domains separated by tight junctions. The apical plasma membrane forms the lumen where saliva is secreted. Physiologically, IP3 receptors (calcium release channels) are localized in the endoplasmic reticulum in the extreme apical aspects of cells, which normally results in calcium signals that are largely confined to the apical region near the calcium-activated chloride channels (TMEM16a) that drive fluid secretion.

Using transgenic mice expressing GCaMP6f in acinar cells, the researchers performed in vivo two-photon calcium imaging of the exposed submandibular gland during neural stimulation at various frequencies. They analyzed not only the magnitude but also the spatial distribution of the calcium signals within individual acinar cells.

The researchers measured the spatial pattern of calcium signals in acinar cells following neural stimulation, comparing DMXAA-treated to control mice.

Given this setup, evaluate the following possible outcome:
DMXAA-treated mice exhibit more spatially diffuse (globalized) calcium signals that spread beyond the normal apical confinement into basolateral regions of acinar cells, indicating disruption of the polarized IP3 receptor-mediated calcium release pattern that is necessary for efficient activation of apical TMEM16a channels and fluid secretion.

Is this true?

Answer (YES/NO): YES